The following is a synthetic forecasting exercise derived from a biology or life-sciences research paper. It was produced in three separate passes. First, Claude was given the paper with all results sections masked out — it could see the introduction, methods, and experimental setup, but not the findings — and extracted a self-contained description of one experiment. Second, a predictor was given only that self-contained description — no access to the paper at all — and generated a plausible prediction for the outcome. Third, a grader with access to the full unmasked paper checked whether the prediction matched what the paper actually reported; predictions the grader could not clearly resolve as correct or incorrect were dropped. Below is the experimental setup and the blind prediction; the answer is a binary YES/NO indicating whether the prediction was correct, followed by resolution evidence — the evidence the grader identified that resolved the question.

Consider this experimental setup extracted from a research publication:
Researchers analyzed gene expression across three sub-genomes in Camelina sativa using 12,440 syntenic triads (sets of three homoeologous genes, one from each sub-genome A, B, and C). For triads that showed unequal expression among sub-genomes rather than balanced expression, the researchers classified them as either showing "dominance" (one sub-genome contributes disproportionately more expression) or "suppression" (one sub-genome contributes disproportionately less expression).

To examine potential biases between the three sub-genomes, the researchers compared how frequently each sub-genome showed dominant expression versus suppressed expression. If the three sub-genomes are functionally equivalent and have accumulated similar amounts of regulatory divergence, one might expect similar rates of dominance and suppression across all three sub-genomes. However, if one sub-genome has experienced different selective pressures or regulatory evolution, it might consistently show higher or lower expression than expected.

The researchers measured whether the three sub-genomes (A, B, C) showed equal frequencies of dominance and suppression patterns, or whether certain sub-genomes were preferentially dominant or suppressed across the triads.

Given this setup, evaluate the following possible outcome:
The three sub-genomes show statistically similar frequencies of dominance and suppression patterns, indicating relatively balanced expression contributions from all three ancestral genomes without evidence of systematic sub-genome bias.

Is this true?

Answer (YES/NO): NO